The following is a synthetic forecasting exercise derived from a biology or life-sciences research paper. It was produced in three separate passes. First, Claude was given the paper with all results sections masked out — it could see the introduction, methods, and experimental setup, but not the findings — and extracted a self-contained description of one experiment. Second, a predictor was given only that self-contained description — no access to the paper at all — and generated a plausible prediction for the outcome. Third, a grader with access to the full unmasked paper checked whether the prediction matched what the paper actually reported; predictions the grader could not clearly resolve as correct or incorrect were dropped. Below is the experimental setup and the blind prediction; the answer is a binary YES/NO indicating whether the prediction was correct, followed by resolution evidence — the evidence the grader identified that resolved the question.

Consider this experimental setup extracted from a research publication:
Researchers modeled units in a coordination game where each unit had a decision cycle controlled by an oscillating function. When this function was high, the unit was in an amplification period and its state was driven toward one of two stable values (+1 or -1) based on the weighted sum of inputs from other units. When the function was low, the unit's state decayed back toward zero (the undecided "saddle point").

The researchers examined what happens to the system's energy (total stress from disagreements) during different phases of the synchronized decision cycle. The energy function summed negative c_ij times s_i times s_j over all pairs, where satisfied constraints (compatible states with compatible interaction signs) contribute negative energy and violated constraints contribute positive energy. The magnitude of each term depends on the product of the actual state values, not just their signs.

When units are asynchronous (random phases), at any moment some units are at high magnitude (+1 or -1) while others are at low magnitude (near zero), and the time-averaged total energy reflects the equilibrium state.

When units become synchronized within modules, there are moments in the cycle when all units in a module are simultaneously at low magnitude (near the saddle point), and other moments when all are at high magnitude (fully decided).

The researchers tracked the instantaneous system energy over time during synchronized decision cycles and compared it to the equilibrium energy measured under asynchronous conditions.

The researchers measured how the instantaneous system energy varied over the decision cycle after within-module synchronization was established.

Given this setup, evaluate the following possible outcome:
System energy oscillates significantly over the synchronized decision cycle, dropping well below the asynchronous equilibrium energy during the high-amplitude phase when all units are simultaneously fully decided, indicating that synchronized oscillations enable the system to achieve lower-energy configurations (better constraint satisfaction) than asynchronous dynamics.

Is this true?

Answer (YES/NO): NO